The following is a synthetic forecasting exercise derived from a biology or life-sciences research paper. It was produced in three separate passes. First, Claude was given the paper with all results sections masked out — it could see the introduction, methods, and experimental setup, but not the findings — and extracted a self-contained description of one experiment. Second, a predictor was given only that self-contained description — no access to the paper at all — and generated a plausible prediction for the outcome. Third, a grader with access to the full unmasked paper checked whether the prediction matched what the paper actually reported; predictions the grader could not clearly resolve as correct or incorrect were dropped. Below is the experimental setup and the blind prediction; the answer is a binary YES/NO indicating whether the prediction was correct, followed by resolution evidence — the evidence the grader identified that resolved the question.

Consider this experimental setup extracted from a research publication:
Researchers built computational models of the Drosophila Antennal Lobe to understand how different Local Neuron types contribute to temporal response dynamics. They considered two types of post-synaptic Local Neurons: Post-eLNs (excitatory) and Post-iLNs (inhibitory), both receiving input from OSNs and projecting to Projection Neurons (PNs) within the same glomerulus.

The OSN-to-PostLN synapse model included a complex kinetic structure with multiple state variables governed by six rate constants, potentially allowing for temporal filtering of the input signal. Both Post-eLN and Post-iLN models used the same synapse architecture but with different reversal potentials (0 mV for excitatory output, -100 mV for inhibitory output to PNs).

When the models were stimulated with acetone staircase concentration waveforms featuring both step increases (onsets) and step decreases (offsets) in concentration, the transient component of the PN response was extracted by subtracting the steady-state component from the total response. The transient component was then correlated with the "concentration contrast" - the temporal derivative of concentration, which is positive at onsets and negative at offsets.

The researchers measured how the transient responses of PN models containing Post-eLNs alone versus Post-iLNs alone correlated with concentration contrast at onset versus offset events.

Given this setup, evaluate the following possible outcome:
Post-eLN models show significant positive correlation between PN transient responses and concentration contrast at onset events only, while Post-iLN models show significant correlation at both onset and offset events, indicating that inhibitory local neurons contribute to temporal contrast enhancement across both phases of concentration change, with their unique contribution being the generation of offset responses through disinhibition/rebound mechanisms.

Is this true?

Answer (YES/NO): NO